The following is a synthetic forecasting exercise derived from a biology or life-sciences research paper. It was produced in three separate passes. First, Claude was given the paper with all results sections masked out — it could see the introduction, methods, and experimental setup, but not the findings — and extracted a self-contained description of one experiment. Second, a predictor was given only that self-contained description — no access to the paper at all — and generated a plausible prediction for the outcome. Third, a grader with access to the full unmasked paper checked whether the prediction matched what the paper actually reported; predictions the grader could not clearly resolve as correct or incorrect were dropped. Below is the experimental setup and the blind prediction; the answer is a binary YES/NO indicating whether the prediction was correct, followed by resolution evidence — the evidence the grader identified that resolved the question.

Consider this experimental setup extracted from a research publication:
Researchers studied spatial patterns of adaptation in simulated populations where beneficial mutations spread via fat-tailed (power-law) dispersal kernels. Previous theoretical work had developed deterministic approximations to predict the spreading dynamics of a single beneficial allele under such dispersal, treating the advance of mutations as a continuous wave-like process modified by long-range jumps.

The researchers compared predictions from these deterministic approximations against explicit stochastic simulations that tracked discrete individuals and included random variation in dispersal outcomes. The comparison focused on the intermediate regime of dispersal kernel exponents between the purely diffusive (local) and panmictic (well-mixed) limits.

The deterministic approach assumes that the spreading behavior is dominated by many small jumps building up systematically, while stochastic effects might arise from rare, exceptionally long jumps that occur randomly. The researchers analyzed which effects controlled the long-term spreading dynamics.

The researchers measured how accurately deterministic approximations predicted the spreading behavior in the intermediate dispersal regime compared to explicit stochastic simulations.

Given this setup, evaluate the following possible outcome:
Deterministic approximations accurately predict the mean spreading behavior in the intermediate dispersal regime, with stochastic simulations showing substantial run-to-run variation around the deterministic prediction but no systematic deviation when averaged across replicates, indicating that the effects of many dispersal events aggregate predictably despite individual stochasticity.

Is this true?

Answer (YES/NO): NO